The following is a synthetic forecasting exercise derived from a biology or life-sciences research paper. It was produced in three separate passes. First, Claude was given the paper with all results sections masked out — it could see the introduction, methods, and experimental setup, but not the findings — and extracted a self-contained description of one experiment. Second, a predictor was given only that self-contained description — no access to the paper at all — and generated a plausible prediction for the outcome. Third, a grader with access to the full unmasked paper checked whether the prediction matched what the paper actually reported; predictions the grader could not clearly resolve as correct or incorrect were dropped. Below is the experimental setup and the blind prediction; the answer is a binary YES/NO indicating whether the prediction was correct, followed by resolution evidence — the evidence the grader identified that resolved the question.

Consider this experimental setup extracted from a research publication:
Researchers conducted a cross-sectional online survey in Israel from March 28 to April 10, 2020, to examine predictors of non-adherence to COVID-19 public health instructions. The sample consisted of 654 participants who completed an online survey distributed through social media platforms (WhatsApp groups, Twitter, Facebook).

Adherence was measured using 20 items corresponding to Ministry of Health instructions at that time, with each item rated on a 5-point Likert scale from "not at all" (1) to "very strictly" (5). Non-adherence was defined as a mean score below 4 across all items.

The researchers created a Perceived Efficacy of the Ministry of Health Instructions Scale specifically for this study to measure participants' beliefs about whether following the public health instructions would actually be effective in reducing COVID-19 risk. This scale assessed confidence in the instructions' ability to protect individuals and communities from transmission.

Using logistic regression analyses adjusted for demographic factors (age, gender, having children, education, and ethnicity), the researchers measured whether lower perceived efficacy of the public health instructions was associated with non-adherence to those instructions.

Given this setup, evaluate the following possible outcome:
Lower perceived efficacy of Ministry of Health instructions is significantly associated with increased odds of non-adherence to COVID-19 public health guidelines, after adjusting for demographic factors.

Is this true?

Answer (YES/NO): YES